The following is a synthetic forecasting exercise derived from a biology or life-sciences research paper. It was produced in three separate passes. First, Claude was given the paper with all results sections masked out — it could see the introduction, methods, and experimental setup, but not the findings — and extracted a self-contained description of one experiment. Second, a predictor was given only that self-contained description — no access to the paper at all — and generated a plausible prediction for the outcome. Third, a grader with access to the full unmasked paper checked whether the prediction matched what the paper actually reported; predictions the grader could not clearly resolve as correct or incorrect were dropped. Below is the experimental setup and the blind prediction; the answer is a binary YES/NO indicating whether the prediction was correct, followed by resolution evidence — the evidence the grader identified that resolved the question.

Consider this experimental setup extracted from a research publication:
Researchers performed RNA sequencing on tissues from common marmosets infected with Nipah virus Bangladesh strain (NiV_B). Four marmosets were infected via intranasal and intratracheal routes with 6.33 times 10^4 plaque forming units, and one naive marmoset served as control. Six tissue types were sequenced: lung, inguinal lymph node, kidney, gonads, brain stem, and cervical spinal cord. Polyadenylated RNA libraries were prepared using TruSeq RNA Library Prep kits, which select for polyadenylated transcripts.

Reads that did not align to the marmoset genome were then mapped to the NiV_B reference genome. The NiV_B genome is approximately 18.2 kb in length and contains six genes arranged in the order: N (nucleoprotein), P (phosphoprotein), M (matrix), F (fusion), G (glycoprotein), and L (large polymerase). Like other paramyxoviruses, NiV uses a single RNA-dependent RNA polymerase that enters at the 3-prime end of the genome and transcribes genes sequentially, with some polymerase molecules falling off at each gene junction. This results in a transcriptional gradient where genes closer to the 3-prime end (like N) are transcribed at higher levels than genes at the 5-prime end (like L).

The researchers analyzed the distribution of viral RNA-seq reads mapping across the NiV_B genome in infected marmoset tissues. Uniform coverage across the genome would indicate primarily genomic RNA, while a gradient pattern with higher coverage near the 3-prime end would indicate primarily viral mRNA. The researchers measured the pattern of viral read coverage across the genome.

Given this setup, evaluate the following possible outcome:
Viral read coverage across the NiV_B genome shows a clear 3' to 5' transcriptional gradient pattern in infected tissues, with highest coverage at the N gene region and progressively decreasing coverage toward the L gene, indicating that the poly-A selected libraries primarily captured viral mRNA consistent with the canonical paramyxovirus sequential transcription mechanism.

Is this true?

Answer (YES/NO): NO